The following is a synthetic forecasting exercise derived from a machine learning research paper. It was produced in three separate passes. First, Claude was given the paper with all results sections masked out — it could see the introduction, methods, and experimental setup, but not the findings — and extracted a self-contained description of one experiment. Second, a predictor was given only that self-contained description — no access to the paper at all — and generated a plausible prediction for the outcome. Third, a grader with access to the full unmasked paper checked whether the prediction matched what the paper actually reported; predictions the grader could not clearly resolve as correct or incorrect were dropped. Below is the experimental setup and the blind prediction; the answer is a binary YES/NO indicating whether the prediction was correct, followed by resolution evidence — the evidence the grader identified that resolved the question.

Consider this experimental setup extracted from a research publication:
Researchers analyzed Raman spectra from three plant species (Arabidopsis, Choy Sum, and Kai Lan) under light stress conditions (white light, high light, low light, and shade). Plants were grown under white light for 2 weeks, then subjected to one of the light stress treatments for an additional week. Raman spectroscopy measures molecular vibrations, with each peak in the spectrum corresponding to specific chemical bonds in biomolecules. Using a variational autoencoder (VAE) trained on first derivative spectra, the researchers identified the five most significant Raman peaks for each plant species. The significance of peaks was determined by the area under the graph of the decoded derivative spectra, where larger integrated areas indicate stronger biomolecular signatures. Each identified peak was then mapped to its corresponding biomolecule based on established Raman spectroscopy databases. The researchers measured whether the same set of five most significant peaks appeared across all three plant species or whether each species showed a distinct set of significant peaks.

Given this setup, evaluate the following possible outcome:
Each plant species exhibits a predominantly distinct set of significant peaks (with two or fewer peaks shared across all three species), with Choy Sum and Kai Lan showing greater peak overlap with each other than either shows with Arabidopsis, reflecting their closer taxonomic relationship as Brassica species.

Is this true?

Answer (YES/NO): NO